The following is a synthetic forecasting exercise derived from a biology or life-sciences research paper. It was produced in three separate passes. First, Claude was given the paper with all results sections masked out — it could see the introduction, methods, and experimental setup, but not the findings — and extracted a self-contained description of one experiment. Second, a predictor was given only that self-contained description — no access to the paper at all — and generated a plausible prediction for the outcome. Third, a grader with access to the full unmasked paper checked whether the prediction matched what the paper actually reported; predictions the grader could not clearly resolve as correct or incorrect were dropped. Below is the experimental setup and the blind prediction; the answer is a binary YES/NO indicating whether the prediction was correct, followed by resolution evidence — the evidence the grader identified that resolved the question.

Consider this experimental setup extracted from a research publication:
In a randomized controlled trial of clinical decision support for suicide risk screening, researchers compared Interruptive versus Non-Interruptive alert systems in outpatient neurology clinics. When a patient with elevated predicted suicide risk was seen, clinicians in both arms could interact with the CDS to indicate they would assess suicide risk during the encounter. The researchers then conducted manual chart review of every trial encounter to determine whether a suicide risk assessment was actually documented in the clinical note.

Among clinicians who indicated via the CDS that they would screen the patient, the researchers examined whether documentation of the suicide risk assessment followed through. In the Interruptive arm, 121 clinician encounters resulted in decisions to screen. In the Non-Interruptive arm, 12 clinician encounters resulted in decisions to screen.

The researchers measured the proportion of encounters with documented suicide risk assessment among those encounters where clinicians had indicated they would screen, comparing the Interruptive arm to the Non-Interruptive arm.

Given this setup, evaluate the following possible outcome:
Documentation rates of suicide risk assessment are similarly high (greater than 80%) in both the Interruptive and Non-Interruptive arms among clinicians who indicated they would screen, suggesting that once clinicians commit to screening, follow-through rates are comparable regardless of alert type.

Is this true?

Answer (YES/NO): NO